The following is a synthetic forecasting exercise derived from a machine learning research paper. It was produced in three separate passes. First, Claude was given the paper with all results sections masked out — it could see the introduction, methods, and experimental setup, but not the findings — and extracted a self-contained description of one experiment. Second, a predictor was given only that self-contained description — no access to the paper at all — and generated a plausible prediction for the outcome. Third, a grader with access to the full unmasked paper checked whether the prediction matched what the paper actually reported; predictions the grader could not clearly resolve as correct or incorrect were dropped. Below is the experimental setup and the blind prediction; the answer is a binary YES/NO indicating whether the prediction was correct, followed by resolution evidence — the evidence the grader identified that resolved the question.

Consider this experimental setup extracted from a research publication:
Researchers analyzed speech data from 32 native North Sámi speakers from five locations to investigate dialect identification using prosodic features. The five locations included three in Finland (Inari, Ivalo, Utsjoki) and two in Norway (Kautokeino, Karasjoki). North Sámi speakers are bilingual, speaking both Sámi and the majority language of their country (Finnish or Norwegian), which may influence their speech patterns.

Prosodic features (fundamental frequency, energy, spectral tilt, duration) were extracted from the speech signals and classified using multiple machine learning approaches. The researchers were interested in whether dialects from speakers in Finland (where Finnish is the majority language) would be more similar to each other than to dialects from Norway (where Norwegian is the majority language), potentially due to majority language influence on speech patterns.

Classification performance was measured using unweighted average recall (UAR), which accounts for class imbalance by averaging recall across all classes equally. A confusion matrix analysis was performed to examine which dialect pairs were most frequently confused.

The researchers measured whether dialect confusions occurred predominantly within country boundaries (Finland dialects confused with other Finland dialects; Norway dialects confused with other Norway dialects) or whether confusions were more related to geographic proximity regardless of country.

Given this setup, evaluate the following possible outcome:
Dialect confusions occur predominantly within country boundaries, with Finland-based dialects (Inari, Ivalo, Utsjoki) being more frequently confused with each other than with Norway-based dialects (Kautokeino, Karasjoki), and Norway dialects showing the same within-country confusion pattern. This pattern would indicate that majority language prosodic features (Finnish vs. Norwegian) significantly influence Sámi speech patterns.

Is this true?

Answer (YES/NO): YES